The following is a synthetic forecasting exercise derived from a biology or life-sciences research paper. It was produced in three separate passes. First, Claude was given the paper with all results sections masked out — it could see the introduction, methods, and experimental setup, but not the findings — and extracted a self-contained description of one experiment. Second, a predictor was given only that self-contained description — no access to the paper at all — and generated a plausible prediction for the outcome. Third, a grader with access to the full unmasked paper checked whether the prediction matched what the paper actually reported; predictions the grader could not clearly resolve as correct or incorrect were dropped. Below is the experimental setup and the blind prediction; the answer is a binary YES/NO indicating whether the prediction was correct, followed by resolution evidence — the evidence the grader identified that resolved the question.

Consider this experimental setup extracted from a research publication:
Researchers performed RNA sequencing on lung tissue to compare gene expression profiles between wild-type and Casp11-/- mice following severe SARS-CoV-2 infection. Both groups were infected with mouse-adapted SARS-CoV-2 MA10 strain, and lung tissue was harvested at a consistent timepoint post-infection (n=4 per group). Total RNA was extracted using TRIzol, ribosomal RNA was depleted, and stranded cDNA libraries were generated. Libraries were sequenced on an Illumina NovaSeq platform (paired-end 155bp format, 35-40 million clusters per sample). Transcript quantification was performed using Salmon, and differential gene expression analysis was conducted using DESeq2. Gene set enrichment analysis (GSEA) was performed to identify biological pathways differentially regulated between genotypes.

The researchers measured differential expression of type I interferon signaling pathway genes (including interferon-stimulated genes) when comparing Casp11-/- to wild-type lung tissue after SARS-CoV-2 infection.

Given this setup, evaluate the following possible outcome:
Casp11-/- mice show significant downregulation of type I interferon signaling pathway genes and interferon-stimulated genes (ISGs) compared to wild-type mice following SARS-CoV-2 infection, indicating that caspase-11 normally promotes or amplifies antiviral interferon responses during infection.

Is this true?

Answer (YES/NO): NO